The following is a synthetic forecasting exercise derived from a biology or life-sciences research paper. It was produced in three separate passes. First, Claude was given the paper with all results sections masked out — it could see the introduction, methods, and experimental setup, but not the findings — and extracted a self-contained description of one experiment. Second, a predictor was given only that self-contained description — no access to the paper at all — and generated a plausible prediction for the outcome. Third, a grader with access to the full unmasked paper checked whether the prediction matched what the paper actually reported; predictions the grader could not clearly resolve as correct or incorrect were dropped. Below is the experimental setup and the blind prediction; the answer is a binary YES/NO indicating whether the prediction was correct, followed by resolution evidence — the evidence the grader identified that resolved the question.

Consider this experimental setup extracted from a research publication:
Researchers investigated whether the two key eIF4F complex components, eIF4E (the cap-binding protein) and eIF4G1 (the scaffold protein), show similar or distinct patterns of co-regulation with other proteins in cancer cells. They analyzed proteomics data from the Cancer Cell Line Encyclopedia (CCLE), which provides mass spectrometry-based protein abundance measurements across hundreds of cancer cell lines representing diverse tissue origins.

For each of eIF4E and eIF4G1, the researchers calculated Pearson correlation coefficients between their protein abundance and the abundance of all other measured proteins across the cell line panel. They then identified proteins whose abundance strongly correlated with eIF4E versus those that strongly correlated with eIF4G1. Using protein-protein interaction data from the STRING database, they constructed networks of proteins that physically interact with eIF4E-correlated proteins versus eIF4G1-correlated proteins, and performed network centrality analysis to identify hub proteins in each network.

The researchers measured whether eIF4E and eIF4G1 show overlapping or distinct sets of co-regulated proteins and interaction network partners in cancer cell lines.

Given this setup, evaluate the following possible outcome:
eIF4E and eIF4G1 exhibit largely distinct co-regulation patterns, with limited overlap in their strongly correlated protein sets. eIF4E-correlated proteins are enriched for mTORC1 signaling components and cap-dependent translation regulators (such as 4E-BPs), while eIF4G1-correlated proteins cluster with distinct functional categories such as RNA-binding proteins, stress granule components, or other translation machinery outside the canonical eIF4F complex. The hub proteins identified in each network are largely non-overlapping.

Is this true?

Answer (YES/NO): NO